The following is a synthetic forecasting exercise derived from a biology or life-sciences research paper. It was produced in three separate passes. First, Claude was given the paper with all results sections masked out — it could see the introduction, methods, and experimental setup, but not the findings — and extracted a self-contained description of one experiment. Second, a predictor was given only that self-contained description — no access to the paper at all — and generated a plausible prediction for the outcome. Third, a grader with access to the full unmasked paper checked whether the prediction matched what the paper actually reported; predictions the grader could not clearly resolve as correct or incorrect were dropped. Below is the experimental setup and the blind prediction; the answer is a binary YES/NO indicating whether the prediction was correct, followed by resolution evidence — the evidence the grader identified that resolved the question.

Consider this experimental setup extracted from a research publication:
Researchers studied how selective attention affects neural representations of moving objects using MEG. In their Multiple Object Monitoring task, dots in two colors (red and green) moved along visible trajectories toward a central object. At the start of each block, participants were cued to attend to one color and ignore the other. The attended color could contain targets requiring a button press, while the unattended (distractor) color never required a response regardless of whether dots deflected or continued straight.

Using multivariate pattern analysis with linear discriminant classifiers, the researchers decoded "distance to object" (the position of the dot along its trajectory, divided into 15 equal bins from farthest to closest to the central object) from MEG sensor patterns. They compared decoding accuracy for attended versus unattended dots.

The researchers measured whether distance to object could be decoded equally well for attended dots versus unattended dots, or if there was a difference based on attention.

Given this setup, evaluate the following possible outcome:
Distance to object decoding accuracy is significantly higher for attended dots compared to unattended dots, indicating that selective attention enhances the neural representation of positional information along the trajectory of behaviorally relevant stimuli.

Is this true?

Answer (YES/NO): YES